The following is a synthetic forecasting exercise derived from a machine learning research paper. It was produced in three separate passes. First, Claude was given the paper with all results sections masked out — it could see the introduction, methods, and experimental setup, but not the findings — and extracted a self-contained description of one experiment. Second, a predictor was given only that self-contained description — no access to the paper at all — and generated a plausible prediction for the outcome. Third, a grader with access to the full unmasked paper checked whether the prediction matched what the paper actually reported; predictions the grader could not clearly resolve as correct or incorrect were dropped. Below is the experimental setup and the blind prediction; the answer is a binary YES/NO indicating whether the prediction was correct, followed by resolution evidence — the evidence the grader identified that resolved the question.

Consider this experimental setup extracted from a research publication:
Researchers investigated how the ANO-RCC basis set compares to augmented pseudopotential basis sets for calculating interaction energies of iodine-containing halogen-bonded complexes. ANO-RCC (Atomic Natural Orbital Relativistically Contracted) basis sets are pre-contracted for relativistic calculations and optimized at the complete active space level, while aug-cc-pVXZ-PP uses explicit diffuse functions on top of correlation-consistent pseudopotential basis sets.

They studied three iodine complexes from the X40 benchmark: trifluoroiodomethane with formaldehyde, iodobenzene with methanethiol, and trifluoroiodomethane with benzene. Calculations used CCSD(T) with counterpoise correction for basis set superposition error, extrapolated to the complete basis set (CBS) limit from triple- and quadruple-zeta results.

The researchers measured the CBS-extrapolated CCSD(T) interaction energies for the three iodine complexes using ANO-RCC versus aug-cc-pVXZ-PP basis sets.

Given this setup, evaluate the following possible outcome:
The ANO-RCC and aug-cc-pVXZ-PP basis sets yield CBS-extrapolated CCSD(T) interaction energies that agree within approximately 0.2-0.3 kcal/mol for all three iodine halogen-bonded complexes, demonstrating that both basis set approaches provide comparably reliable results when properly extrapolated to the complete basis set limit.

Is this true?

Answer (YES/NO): YES